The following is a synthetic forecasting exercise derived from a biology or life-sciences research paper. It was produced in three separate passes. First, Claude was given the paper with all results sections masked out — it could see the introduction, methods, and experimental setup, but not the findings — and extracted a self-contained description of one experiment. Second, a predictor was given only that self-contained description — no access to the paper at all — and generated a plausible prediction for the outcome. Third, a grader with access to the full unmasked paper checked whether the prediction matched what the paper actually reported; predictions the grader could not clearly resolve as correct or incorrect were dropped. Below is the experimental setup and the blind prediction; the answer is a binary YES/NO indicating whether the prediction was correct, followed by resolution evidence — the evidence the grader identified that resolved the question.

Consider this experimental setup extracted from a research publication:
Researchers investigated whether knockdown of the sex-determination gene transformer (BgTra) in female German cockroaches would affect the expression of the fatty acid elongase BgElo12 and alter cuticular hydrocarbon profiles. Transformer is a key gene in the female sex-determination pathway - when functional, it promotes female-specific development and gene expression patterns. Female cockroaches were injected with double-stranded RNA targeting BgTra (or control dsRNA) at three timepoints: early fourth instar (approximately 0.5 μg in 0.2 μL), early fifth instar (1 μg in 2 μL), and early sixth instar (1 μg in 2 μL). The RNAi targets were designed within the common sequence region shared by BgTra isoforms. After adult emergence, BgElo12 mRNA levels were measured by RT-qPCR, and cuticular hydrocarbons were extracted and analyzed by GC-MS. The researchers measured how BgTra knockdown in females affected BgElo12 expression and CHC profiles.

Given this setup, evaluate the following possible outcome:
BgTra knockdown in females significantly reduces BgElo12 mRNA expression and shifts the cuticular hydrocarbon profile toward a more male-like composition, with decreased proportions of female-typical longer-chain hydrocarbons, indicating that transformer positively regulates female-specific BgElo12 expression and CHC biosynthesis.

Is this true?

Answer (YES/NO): YES